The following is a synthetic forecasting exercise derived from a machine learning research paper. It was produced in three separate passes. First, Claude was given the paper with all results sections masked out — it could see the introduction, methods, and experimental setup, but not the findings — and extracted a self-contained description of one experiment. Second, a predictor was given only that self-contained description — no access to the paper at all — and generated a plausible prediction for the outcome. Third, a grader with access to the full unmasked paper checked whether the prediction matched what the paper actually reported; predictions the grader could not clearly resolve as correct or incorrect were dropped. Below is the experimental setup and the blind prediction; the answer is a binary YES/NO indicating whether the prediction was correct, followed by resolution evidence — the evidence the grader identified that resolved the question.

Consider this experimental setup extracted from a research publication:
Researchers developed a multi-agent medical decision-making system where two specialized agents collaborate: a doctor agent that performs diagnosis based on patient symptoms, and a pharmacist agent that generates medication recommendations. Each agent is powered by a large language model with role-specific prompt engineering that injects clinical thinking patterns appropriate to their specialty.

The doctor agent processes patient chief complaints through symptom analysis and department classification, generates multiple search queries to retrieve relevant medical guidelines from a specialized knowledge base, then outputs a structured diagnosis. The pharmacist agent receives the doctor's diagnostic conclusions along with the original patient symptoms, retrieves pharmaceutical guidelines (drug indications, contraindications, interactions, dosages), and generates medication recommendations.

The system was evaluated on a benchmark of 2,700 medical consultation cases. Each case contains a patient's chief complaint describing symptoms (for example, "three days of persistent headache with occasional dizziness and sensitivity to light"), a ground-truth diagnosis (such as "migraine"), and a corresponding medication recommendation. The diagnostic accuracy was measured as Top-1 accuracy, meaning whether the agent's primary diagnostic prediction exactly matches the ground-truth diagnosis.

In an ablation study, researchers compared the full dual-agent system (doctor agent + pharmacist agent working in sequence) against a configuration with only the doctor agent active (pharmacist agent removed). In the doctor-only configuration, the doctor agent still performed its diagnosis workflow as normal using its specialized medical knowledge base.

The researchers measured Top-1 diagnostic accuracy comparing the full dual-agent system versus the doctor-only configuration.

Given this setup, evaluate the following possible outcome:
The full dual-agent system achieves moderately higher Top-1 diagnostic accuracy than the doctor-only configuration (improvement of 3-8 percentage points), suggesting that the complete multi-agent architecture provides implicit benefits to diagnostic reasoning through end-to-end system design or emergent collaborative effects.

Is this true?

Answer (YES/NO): NO